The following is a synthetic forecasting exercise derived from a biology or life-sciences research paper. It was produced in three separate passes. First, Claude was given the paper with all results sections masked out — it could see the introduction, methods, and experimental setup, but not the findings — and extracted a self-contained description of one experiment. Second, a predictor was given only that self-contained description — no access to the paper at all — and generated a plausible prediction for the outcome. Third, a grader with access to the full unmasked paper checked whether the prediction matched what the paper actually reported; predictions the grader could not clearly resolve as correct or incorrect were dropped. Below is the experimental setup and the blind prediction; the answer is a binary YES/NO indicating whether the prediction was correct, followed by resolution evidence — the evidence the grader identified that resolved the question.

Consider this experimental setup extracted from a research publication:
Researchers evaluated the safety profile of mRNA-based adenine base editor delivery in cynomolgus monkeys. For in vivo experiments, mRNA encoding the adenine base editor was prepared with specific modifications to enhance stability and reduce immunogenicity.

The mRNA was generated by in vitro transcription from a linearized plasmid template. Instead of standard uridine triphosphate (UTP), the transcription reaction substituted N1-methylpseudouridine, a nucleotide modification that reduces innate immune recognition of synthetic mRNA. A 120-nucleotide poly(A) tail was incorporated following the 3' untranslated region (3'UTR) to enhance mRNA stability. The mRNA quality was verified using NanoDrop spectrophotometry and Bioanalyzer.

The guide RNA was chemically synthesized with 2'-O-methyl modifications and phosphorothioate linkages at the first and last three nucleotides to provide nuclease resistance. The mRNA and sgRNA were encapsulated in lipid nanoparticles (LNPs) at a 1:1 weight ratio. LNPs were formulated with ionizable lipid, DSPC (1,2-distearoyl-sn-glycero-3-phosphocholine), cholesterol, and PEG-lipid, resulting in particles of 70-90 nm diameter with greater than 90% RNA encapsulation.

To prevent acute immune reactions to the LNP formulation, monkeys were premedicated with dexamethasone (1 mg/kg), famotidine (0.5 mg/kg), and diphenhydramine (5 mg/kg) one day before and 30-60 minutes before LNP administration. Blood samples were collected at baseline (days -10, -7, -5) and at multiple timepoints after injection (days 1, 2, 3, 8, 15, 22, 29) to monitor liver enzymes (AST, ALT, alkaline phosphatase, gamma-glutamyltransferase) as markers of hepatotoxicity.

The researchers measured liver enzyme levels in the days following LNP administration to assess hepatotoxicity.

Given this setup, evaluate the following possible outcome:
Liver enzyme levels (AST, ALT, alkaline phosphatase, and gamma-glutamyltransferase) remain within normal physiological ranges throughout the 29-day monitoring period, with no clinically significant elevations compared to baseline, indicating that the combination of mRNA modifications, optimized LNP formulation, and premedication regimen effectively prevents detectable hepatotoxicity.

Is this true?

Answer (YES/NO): YES